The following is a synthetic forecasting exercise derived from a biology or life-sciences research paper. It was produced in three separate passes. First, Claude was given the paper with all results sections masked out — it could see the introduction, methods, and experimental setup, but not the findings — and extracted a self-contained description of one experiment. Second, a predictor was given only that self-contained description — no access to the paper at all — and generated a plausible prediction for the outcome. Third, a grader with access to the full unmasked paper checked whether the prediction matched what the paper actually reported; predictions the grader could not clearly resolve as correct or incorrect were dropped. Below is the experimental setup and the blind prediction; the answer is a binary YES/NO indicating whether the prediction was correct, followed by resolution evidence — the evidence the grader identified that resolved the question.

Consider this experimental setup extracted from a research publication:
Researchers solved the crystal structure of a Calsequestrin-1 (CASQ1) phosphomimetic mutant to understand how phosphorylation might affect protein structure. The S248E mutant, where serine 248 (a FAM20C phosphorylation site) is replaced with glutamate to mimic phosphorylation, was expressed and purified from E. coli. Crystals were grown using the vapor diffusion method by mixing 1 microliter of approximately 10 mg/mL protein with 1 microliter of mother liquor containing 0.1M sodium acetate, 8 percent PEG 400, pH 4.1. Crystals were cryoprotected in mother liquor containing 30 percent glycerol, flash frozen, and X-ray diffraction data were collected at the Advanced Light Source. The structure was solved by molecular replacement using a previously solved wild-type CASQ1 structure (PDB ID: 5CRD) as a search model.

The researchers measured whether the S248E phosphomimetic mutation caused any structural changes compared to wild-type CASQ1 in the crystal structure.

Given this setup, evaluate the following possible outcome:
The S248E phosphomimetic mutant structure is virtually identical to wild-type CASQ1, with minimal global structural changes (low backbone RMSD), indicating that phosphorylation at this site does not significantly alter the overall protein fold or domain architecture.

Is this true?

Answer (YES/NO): NO